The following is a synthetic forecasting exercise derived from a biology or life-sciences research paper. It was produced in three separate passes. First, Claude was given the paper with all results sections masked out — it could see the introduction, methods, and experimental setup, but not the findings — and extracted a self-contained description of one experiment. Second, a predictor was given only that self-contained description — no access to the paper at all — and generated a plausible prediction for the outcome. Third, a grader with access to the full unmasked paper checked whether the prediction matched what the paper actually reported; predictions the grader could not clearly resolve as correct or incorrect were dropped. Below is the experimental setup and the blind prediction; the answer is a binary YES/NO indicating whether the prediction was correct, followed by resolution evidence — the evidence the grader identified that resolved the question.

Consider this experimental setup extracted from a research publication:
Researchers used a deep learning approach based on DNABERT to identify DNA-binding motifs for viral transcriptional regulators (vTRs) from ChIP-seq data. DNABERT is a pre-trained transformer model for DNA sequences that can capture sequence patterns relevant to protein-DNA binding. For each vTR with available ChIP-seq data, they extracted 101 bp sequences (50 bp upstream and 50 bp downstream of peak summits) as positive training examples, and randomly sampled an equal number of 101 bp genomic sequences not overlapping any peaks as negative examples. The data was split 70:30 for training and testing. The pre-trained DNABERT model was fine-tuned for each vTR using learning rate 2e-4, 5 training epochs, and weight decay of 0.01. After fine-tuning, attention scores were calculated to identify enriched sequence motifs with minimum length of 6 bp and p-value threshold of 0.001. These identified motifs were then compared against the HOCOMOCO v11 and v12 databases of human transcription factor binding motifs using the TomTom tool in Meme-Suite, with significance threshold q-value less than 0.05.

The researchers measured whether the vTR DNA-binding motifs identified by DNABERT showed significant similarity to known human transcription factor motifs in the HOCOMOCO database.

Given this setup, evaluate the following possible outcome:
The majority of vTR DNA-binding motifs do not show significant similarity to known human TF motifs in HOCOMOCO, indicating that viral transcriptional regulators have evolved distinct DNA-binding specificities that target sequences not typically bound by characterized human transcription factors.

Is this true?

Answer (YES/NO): NO